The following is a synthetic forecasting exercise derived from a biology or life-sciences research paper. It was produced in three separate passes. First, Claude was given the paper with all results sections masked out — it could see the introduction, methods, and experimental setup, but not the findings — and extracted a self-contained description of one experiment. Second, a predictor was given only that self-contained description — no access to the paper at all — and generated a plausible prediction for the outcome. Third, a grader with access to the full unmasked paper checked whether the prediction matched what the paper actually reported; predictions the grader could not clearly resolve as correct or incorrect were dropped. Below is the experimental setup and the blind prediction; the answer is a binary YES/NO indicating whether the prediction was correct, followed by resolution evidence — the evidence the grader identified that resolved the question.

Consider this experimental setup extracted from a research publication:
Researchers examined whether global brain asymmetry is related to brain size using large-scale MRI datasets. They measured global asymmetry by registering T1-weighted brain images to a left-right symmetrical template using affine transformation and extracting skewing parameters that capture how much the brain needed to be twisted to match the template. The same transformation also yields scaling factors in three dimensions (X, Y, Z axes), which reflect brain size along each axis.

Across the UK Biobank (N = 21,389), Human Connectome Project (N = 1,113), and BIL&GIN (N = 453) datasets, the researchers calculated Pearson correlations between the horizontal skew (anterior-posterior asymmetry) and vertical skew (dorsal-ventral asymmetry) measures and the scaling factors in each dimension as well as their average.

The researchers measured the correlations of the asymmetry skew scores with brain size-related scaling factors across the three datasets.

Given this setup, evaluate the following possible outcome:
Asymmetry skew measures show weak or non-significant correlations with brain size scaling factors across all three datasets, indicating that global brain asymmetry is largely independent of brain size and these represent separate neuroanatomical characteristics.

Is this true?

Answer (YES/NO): YES